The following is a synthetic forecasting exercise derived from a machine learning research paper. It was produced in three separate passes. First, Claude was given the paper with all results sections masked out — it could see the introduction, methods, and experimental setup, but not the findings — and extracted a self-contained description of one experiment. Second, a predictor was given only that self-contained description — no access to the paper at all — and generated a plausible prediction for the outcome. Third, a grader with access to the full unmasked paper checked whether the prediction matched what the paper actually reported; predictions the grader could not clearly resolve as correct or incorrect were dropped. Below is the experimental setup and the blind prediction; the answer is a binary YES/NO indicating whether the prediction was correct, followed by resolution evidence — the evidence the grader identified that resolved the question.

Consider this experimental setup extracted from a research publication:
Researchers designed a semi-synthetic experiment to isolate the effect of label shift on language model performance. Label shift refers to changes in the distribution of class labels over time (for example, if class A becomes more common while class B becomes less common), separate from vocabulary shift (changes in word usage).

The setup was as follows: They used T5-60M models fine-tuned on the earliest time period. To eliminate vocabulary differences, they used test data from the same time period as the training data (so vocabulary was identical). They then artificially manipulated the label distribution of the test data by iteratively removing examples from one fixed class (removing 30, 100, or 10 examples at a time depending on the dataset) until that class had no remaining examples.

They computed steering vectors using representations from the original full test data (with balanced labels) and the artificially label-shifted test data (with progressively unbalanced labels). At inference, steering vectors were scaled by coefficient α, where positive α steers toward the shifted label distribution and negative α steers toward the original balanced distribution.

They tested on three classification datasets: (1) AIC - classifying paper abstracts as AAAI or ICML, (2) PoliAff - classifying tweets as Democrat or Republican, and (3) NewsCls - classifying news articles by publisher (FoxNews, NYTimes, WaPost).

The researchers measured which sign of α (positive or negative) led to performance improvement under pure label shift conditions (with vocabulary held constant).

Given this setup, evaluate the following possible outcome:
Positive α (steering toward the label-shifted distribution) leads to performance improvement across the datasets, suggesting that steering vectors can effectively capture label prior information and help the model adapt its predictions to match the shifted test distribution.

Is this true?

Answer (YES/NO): YES